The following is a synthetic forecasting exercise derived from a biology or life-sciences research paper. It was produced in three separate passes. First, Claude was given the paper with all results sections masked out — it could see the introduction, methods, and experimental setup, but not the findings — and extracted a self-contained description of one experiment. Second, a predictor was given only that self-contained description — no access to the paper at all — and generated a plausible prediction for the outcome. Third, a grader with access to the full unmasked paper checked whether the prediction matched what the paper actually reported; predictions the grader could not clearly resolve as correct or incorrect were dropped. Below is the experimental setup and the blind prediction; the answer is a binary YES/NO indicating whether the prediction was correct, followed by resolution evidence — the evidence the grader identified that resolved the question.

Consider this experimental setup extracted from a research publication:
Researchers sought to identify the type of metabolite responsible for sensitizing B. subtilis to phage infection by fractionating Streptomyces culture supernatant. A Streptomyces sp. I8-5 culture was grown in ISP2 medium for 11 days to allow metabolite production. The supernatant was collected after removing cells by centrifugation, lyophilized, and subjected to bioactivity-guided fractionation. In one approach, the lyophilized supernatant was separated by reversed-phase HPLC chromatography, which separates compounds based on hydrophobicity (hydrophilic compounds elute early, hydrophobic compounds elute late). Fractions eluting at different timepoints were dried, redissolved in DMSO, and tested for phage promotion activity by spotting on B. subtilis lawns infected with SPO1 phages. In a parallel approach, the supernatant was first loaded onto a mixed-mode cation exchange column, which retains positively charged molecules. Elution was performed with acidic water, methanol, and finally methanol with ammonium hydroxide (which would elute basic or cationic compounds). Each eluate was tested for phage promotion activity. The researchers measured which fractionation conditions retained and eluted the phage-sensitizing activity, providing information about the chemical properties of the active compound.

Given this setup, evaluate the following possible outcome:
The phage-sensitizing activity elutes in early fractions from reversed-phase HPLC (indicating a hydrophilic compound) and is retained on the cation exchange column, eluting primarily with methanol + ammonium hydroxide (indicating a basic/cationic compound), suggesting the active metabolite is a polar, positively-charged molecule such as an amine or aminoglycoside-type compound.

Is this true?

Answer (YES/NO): YES